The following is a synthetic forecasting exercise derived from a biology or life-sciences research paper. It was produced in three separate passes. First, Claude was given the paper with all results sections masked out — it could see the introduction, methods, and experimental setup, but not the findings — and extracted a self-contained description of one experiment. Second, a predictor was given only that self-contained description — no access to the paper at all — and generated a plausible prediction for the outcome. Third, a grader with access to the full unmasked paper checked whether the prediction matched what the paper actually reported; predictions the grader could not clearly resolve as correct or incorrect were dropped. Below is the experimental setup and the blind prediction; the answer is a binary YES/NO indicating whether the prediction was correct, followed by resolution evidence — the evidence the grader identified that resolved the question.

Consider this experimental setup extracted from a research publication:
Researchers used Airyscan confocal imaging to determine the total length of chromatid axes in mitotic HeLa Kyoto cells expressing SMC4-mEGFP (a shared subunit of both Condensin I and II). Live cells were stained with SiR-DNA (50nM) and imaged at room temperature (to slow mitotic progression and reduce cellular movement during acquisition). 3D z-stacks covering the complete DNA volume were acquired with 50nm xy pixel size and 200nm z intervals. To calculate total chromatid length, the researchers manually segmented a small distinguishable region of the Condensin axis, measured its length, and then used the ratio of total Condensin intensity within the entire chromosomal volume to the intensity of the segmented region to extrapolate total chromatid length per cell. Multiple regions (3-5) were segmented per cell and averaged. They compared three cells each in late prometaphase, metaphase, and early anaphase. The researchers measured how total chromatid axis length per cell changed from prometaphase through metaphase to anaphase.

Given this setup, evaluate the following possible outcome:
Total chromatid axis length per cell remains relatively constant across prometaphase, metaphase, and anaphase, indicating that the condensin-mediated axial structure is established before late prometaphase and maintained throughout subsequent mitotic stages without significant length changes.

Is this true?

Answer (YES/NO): NO